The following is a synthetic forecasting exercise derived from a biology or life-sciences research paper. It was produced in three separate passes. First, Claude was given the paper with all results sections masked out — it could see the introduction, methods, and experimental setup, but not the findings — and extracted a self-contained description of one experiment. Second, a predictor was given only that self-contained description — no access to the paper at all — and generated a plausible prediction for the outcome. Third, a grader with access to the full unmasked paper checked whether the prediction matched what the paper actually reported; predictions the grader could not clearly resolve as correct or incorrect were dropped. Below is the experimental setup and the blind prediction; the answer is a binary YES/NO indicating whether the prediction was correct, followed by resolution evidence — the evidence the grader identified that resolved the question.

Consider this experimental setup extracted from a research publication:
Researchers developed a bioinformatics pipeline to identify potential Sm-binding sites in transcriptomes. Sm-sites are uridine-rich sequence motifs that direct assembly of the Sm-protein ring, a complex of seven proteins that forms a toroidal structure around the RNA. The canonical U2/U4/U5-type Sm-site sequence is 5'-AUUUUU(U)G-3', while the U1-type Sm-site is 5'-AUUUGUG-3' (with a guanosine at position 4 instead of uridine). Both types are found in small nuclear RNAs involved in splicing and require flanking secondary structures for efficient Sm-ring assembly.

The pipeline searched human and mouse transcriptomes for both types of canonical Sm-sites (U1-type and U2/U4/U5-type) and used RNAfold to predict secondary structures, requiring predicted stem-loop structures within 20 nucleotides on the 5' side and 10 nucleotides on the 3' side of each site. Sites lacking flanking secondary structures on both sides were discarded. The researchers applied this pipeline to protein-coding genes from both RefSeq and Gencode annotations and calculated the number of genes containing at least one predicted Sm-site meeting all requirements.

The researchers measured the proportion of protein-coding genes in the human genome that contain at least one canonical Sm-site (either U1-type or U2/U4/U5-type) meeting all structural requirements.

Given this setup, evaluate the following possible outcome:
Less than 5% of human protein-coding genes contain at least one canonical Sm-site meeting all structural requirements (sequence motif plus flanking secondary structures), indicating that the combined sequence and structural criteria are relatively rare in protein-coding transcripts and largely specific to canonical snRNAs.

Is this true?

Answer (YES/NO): NO